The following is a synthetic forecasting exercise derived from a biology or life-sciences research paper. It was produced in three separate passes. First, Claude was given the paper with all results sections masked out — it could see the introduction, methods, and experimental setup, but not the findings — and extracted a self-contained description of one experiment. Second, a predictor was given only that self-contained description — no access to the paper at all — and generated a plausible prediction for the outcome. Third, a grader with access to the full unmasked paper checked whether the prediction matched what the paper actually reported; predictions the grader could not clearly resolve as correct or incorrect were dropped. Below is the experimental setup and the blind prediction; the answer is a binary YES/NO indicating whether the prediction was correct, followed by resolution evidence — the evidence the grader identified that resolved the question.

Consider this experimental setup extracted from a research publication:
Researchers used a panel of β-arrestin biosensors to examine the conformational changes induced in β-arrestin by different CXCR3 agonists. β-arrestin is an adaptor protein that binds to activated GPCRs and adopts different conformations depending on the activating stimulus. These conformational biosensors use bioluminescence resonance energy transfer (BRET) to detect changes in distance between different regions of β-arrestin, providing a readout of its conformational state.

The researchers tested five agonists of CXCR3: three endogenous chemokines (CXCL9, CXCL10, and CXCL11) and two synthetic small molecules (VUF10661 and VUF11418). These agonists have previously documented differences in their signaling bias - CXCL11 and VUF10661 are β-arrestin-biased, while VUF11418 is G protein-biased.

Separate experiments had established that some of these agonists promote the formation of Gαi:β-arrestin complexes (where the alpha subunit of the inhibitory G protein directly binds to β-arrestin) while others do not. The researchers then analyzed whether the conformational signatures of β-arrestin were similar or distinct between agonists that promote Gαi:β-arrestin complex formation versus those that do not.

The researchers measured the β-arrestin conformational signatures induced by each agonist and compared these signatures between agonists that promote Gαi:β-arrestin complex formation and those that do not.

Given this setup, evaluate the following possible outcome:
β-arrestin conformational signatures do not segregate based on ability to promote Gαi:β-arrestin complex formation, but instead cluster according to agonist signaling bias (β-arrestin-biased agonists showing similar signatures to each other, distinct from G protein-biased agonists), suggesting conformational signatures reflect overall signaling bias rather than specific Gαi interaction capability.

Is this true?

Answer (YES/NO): NO